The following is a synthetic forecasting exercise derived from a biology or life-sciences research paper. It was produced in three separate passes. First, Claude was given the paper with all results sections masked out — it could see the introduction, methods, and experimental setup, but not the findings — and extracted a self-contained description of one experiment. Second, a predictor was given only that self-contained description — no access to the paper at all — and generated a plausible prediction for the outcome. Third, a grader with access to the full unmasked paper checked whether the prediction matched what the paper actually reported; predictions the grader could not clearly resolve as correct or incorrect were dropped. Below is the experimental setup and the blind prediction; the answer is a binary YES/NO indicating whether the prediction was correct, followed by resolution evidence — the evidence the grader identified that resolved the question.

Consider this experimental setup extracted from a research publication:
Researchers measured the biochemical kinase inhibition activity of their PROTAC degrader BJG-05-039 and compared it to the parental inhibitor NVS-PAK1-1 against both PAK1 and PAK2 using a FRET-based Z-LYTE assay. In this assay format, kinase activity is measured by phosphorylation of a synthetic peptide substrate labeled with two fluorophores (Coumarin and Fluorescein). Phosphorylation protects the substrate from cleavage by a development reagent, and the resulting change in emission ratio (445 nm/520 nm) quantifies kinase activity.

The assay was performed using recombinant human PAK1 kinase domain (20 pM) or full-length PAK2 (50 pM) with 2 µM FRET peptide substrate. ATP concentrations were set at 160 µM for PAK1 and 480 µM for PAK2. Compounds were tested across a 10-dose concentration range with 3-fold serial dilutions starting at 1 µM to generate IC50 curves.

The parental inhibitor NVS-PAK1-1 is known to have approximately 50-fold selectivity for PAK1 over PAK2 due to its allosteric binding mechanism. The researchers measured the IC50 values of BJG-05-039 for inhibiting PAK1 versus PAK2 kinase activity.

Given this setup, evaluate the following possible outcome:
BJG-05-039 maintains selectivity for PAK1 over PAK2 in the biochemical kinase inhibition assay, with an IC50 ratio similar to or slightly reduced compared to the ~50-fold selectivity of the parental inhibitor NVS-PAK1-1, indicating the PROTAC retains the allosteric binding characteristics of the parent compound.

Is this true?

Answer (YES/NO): NO